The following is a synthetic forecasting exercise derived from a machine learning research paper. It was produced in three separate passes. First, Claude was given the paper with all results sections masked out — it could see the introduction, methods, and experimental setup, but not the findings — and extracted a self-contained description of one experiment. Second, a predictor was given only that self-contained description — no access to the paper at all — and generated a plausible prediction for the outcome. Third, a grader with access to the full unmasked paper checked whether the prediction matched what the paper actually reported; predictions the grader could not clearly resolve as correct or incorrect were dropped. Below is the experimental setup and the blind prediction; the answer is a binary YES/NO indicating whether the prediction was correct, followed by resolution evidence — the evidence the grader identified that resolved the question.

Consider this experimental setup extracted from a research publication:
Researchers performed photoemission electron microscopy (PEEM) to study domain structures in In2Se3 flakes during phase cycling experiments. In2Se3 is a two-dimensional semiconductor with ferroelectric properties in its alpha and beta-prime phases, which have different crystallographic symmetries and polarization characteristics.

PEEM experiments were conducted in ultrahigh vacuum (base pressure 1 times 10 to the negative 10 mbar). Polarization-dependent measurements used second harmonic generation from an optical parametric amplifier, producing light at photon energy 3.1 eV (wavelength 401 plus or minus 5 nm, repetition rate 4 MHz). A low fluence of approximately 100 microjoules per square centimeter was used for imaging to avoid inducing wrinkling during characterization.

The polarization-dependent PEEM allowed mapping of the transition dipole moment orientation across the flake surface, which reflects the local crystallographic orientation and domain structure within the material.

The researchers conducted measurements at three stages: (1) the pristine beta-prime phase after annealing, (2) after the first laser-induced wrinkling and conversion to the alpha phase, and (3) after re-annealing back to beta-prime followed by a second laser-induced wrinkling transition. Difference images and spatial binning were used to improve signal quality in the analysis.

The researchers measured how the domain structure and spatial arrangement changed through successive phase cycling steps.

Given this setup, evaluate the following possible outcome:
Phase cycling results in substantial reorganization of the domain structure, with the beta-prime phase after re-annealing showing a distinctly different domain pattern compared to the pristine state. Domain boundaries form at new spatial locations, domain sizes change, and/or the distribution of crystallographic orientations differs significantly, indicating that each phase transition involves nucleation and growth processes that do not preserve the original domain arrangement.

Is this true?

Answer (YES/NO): YES